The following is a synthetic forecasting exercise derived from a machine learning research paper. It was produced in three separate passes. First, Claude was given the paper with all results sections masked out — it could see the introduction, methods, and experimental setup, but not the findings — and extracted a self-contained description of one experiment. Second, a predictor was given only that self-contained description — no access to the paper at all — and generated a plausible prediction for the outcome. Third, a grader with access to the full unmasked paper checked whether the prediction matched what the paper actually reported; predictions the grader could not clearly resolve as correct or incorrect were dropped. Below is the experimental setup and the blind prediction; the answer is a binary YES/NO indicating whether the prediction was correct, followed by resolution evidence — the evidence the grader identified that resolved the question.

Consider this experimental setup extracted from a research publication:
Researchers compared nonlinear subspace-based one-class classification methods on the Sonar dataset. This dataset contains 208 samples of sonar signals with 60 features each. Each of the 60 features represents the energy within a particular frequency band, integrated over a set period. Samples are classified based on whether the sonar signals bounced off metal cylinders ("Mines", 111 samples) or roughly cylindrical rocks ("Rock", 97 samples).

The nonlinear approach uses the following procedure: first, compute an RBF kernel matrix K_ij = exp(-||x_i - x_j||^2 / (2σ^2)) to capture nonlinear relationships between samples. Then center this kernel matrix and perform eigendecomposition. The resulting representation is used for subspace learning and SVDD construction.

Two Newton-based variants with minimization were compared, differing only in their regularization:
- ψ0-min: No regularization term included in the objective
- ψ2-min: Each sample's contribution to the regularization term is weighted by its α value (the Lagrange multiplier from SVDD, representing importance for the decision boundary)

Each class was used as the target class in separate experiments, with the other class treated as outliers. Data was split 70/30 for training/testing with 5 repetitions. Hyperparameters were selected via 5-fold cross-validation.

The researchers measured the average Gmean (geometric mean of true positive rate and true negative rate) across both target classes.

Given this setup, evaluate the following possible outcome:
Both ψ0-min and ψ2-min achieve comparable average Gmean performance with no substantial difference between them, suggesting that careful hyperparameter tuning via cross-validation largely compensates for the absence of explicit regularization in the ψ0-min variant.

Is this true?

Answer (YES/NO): NO